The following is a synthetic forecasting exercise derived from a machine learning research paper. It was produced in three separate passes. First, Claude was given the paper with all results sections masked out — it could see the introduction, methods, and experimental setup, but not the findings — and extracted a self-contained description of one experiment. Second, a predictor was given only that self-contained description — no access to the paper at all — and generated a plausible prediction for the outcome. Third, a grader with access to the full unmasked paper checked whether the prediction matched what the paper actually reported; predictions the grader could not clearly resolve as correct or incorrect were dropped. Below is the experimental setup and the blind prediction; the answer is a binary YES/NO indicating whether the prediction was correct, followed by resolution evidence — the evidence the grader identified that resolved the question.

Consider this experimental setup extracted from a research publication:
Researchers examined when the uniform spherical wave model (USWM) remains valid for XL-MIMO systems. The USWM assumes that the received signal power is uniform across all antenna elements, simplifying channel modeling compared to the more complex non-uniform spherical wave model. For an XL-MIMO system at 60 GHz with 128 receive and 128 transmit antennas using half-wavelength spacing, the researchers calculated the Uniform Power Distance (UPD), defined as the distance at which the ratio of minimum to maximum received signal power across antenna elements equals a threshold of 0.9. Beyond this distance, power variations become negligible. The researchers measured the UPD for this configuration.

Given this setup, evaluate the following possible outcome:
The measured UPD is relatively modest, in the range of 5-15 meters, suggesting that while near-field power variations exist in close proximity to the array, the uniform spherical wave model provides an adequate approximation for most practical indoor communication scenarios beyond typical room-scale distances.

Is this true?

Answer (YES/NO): YES